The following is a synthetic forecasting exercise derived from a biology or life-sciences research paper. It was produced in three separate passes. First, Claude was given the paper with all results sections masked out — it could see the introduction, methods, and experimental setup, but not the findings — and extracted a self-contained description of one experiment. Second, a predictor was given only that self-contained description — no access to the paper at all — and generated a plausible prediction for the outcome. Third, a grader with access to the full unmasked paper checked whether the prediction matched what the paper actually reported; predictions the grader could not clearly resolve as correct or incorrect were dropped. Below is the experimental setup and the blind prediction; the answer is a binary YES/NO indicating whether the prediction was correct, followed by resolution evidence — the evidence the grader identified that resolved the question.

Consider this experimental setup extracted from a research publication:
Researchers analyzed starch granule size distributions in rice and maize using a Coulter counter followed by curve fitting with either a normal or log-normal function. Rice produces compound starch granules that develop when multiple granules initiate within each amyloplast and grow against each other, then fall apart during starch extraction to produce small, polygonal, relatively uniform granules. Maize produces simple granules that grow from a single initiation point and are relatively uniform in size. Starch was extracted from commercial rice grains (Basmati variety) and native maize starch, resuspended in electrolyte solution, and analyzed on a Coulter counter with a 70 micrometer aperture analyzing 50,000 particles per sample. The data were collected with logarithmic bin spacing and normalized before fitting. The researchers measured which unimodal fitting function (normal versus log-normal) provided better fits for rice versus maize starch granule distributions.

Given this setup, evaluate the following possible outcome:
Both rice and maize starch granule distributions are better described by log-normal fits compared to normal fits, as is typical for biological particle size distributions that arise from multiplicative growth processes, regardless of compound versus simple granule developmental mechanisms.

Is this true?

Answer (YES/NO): NO